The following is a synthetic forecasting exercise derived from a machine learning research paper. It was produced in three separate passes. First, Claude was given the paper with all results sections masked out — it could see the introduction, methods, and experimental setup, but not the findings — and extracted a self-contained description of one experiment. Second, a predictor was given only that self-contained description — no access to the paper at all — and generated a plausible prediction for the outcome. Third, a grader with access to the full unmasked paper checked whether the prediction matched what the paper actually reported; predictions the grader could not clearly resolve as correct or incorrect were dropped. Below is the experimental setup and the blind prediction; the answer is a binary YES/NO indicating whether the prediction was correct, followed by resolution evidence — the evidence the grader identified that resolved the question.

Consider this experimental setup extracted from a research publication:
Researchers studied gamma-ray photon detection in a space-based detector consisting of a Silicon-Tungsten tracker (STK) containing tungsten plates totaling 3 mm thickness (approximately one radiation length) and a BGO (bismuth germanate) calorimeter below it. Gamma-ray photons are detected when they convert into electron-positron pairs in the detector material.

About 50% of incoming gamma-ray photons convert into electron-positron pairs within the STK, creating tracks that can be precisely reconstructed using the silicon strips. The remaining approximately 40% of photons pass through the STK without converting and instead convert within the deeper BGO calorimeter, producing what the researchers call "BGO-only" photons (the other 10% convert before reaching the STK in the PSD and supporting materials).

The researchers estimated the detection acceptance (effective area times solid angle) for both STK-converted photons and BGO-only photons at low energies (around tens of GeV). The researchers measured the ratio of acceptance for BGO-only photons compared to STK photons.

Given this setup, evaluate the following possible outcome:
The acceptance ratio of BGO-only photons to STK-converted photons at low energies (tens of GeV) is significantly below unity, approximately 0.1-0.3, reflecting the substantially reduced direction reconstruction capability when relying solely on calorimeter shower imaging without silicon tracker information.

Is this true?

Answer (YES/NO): YES